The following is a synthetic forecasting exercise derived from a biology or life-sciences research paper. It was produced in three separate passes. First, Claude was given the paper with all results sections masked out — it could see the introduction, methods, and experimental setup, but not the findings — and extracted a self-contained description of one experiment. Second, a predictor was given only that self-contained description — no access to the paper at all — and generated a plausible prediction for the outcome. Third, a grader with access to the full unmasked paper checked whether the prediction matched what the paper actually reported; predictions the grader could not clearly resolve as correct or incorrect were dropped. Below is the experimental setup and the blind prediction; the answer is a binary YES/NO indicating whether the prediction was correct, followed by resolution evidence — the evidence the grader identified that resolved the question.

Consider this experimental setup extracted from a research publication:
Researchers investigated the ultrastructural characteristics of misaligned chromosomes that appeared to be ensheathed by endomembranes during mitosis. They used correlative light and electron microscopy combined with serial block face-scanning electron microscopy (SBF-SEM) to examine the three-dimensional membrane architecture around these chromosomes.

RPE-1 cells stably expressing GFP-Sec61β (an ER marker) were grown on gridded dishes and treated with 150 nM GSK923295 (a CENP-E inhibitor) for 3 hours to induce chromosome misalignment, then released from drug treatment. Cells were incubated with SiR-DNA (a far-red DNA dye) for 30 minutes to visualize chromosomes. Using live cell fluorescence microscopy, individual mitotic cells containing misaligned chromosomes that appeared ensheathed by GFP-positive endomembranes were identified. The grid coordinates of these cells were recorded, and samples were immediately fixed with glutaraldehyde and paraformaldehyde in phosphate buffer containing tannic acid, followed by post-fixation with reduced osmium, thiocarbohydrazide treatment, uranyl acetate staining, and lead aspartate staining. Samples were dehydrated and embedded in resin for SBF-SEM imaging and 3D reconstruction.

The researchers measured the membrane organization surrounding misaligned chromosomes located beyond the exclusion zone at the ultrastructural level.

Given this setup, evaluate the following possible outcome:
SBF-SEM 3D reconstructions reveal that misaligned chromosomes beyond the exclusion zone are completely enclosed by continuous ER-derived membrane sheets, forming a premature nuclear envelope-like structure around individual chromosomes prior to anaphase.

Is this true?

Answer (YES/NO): NO